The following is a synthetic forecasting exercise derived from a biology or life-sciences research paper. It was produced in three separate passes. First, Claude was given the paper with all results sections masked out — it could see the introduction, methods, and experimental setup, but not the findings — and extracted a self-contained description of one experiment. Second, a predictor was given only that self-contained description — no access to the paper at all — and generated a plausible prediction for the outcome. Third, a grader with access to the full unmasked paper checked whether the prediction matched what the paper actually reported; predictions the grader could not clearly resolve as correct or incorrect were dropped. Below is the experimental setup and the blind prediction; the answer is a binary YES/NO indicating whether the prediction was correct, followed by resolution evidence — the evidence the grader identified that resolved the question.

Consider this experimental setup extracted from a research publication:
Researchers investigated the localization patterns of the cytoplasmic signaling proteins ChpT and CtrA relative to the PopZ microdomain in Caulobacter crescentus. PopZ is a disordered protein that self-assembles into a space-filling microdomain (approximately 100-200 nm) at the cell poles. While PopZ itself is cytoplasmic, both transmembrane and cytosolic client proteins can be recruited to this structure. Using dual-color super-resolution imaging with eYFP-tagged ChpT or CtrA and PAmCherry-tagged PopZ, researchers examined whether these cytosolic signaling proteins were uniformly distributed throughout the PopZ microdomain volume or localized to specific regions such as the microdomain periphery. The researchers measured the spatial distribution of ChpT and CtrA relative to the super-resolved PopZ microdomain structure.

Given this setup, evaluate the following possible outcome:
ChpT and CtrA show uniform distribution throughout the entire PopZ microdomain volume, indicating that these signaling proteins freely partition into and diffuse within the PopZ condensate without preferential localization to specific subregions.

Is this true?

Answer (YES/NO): NO